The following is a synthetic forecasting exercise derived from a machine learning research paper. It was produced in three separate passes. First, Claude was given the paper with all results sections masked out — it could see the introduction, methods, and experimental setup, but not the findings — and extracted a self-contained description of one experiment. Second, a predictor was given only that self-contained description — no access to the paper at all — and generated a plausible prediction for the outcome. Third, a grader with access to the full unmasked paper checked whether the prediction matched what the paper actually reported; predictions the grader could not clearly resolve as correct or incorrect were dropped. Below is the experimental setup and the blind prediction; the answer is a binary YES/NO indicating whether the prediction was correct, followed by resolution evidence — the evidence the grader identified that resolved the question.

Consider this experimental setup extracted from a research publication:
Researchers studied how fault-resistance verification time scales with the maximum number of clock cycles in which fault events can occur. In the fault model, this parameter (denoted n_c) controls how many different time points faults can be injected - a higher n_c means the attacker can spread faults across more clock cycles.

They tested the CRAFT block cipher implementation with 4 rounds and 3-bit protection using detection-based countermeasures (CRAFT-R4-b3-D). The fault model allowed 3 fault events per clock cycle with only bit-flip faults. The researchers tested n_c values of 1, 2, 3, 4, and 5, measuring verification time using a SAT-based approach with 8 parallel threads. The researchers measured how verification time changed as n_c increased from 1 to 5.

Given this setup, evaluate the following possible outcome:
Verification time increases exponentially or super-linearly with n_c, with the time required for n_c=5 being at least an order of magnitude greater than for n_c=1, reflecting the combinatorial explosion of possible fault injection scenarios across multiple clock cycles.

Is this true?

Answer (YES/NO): NO